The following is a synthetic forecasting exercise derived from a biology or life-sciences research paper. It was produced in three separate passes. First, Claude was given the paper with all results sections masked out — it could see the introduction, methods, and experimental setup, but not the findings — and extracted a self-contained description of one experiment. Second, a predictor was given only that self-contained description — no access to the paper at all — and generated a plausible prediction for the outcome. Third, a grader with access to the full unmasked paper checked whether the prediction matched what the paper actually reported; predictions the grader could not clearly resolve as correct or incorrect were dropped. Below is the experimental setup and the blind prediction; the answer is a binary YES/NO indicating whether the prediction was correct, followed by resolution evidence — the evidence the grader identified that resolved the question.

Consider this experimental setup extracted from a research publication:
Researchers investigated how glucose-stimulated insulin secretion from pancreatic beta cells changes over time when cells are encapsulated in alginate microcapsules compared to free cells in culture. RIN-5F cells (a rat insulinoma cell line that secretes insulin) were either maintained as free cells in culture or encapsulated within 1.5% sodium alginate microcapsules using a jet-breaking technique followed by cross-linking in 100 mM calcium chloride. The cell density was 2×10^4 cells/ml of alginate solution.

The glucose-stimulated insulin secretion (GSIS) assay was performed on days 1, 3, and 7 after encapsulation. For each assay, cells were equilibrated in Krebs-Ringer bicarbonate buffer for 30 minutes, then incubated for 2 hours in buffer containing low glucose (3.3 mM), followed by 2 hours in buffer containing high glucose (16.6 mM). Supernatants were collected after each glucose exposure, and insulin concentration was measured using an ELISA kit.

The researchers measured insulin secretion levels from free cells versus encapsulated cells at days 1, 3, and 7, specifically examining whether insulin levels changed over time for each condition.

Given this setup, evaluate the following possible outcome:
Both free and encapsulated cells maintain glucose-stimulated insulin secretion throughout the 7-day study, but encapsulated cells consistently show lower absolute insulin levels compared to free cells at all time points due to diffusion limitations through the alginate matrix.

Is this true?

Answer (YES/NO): NO